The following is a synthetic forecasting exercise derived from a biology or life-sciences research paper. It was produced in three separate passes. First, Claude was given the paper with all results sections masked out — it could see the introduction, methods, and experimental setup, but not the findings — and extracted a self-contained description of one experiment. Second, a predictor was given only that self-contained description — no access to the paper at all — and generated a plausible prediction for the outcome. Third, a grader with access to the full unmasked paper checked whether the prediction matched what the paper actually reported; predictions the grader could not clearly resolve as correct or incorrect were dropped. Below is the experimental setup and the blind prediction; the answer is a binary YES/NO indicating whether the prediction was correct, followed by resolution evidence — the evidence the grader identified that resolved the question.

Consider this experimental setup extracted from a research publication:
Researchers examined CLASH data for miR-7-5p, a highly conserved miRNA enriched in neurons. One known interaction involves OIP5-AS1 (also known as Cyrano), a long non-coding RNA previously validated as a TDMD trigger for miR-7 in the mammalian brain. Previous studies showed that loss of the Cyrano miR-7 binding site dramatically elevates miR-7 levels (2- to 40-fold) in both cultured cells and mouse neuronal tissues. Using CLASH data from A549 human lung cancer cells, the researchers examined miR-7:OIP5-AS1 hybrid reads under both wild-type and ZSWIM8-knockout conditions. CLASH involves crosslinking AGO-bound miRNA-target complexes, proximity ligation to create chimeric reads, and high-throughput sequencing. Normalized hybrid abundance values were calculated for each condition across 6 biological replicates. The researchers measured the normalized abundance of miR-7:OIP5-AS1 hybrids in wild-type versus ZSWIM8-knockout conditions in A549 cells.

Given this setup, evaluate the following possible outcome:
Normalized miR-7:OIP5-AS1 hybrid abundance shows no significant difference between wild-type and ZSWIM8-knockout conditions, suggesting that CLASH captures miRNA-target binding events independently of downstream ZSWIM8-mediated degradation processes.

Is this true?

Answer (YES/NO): NO